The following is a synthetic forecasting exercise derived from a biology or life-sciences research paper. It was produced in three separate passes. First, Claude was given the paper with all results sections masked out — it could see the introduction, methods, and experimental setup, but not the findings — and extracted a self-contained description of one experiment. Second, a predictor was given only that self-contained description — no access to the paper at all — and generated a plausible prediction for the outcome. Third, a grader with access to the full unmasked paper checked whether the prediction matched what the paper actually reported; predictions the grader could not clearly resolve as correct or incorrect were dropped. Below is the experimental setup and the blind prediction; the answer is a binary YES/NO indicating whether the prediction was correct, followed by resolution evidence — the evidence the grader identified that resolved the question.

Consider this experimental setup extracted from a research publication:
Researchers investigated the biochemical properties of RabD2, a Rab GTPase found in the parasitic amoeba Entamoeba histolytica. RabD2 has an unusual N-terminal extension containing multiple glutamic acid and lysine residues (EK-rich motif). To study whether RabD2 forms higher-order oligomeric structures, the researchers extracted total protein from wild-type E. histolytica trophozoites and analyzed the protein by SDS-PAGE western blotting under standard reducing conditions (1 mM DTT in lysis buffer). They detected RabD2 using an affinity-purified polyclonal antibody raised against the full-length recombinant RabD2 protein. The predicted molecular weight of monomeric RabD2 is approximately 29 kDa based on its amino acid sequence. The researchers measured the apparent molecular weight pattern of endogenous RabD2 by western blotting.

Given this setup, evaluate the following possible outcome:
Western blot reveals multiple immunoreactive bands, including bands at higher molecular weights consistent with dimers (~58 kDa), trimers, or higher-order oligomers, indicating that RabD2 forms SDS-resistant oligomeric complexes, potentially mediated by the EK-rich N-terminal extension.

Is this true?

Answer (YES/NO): YES